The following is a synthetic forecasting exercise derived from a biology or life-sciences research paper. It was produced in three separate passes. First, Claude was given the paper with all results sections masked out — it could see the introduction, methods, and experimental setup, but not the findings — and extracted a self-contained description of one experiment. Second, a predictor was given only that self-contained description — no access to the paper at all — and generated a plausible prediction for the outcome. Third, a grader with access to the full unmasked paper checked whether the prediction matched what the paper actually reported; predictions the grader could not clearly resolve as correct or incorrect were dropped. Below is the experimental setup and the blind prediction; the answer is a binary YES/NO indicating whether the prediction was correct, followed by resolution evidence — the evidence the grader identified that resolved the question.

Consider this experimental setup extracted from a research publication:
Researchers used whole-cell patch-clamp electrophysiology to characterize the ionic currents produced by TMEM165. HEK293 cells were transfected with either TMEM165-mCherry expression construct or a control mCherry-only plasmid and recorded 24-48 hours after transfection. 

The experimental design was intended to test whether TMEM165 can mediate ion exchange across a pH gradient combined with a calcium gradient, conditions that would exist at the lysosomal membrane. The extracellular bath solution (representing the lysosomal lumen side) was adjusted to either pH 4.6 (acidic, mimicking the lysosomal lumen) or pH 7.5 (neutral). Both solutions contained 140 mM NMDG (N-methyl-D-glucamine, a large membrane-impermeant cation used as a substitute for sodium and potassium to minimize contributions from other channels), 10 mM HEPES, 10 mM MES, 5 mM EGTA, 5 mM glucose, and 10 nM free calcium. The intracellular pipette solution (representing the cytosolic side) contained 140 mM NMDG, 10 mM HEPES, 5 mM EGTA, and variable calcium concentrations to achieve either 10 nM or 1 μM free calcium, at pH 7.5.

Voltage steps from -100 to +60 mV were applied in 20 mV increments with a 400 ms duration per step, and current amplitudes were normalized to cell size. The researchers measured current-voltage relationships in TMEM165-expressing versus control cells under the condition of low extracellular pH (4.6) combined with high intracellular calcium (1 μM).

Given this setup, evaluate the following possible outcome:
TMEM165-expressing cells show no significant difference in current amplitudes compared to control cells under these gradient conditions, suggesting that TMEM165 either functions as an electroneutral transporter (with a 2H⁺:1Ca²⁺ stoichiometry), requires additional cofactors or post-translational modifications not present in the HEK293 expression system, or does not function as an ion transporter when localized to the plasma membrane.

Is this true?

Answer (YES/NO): NO